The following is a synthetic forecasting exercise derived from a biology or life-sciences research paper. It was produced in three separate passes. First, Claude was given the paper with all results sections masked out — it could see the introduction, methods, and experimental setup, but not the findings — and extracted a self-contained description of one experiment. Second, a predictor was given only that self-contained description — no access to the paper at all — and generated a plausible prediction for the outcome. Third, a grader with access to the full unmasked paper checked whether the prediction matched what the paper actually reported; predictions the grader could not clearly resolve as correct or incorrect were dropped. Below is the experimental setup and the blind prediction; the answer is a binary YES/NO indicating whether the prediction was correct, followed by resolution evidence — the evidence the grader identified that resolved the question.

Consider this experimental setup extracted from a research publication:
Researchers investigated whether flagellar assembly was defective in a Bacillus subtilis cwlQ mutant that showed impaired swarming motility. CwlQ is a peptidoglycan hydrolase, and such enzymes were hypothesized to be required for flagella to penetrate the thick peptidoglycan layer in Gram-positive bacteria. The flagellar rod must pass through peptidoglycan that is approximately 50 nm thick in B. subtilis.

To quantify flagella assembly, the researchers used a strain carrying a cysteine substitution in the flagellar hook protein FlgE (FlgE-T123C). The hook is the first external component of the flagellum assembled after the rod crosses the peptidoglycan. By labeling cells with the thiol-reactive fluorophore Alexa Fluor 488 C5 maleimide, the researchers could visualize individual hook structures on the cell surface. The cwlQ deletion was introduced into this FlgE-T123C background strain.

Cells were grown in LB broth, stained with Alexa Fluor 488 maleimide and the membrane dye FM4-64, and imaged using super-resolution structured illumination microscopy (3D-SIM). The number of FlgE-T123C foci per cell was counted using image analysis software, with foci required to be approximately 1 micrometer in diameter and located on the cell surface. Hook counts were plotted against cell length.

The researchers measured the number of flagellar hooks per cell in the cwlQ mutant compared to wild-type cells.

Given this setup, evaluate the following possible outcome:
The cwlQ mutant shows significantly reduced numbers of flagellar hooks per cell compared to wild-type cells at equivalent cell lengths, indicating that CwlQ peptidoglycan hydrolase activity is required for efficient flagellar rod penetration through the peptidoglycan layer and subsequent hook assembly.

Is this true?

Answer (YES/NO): NO